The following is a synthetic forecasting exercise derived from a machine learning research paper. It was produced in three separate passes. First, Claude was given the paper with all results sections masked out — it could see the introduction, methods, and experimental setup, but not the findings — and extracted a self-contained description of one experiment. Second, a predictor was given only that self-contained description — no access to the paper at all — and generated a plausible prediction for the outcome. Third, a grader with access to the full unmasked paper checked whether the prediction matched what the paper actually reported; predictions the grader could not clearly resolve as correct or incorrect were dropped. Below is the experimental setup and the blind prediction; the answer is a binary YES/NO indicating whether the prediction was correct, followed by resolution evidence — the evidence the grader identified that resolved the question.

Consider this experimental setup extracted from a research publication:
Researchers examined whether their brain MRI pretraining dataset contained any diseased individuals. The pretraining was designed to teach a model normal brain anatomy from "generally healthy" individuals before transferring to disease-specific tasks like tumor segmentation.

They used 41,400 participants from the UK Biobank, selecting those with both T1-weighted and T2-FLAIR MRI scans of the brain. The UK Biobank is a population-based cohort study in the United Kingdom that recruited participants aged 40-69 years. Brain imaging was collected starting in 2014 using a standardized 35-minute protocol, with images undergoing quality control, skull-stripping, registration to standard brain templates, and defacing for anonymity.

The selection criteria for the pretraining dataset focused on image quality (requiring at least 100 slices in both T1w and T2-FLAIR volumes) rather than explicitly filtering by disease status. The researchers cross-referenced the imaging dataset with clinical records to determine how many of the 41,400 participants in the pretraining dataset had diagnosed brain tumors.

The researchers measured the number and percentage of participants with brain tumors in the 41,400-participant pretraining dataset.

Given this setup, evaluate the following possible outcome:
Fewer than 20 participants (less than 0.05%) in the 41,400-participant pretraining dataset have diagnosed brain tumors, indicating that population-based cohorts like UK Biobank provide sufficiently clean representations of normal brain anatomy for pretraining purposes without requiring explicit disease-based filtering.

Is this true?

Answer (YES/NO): NO